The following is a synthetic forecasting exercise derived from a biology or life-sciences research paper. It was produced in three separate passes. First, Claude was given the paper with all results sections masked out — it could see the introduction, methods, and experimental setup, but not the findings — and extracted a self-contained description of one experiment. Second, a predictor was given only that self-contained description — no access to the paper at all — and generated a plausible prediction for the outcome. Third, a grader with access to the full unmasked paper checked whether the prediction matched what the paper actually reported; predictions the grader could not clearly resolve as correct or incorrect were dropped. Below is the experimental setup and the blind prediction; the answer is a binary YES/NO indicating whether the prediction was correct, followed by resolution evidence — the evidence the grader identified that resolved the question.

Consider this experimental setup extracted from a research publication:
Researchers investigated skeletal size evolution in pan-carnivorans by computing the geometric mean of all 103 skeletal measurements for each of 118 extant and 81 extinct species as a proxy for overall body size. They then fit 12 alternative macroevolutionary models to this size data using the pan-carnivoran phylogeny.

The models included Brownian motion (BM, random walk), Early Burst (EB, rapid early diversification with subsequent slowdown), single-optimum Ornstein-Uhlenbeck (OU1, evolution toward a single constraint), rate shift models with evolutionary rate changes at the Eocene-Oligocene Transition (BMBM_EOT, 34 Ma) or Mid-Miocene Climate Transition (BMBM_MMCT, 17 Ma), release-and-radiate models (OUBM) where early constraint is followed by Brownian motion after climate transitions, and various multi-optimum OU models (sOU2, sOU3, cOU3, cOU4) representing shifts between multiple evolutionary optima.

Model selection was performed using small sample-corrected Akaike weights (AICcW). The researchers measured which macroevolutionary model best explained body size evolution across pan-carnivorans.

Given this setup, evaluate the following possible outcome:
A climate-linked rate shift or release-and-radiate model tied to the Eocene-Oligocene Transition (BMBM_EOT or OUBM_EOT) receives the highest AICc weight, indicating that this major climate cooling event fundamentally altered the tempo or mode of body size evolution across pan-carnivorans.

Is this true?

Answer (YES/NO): NO